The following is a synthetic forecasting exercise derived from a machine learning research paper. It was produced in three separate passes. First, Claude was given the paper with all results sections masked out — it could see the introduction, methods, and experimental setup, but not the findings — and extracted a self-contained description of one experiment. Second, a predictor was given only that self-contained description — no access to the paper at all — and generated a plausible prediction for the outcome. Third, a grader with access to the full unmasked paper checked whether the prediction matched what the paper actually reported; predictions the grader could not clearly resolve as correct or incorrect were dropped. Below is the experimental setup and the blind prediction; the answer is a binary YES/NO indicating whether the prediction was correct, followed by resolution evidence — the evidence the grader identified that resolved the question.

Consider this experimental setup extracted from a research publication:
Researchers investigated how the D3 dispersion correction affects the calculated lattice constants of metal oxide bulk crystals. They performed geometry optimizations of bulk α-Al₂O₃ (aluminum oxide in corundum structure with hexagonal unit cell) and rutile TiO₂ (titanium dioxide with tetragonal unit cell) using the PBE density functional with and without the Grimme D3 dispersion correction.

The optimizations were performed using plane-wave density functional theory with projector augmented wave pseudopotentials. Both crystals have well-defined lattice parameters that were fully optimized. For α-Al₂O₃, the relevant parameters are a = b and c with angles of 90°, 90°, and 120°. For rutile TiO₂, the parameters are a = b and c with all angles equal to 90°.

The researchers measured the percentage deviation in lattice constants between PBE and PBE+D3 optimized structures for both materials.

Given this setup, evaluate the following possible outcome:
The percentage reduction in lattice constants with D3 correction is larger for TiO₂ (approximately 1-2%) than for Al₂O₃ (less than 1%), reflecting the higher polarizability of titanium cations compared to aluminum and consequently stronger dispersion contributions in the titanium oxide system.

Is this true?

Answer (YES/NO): NO